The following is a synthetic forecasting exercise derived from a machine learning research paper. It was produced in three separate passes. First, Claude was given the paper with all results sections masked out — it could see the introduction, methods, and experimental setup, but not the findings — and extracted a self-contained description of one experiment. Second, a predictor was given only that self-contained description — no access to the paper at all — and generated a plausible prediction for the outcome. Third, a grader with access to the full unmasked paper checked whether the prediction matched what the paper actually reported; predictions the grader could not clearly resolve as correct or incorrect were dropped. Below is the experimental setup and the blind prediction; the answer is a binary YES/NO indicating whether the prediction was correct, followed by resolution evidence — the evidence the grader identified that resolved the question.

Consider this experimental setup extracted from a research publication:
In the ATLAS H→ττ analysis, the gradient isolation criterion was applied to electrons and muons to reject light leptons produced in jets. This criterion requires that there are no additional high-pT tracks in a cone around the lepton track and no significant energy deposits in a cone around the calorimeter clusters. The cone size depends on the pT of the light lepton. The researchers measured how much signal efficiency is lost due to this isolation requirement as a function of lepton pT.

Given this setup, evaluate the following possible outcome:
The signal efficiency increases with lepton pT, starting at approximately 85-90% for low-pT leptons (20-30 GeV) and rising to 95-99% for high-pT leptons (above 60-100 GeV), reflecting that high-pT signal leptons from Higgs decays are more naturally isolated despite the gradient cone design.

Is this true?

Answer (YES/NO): YES